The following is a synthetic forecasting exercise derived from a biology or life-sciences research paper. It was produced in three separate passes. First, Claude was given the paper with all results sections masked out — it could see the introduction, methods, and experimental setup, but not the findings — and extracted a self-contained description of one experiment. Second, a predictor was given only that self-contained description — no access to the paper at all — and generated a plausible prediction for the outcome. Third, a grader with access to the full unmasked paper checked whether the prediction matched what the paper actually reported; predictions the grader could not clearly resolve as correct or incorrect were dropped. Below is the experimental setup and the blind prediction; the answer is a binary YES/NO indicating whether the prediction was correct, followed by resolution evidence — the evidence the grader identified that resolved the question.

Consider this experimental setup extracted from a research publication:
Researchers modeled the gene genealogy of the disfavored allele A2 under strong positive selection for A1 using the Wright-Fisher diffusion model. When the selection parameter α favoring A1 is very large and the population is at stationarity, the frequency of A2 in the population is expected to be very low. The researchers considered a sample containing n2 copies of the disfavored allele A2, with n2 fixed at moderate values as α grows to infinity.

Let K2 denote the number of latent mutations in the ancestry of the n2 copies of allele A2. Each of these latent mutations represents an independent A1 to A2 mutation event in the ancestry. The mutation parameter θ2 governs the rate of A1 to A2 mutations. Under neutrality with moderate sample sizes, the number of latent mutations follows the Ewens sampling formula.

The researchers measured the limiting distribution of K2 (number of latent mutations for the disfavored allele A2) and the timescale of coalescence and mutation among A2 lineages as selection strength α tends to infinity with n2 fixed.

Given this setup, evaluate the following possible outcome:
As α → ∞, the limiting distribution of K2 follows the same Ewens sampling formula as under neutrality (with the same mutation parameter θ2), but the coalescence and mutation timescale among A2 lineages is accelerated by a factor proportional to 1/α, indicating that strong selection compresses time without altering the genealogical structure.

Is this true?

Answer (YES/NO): YES